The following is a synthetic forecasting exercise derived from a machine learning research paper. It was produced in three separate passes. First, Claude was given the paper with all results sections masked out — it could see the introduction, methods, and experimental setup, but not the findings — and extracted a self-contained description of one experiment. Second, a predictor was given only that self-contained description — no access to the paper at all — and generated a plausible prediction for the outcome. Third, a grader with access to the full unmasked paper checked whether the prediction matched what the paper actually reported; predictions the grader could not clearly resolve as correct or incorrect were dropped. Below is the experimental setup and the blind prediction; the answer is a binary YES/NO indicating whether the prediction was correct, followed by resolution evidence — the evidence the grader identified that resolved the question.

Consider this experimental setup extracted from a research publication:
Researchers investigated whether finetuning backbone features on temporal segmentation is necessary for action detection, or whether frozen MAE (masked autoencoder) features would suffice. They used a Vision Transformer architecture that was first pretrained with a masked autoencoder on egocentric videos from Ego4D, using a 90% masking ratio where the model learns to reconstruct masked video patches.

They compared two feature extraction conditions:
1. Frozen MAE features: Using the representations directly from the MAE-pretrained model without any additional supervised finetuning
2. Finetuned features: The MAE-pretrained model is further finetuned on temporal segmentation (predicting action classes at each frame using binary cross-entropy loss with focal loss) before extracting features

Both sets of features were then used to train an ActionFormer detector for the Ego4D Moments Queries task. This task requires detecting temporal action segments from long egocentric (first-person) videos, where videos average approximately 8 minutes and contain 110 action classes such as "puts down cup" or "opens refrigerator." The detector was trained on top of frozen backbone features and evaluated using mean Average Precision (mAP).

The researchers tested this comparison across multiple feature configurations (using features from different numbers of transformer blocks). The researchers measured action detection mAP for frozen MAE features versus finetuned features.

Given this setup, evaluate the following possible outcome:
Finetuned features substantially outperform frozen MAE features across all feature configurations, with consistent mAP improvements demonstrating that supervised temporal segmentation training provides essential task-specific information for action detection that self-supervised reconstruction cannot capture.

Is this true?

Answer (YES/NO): YES